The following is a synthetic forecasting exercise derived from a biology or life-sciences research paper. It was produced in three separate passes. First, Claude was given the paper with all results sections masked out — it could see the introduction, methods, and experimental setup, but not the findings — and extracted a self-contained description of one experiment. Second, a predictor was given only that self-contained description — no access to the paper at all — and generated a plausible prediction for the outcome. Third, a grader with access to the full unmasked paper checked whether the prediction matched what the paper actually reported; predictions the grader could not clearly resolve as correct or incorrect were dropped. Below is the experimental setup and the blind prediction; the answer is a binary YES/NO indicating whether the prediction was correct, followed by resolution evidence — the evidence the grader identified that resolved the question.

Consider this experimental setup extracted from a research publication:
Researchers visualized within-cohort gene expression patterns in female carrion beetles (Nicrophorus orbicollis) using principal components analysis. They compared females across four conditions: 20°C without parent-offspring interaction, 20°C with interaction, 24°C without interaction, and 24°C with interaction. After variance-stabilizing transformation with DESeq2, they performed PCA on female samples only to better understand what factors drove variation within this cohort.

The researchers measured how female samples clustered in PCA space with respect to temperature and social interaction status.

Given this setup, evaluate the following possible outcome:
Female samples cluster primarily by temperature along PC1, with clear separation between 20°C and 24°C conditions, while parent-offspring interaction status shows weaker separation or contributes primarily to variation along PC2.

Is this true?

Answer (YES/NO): NO